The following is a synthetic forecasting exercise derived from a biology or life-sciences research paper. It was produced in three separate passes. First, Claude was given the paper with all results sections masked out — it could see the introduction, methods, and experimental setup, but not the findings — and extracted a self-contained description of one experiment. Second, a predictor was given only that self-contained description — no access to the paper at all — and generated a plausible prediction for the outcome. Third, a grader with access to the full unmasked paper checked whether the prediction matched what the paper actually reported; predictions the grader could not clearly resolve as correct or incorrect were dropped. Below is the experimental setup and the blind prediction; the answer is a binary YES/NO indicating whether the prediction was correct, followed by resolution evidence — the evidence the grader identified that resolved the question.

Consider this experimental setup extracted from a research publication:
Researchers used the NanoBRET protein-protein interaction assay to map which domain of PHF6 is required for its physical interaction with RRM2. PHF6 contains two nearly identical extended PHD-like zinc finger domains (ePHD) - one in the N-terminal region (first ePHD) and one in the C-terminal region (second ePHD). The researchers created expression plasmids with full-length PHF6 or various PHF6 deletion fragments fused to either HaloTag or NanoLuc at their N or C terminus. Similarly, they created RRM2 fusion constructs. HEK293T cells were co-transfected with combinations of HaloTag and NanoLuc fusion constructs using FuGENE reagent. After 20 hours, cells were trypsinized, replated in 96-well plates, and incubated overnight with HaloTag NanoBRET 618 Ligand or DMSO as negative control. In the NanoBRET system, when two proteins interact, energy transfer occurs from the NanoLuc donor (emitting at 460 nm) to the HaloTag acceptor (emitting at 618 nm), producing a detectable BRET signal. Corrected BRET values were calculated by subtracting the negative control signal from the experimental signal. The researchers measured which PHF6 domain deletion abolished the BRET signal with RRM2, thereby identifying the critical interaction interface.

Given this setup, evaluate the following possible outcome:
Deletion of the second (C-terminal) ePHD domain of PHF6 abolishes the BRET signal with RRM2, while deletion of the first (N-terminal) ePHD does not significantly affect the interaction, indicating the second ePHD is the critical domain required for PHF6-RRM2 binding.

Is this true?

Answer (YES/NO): NO